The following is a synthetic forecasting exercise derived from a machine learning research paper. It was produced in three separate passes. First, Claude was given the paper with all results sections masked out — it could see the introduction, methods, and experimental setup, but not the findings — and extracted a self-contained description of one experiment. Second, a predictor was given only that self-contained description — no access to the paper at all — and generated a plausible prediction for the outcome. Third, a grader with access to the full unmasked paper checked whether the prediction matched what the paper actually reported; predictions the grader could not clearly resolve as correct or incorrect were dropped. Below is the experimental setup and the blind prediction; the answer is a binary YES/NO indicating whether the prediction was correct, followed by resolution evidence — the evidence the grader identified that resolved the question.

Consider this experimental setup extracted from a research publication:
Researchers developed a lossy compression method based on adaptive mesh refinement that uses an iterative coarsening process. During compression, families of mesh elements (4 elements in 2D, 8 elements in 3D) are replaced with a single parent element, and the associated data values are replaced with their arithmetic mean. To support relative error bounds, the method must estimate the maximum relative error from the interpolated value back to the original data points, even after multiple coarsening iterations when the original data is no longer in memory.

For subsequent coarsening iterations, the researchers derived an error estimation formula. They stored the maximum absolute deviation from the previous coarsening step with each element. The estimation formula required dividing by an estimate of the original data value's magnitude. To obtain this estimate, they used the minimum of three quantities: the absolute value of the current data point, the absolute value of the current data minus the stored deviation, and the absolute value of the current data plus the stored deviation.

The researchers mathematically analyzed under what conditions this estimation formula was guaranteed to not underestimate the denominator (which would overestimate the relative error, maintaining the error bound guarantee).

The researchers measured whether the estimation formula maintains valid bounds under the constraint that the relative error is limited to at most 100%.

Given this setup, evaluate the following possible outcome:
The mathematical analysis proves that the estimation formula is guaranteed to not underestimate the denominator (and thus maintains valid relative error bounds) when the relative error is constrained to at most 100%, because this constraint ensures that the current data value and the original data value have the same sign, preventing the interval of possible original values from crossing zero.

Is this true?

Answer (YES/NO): NO